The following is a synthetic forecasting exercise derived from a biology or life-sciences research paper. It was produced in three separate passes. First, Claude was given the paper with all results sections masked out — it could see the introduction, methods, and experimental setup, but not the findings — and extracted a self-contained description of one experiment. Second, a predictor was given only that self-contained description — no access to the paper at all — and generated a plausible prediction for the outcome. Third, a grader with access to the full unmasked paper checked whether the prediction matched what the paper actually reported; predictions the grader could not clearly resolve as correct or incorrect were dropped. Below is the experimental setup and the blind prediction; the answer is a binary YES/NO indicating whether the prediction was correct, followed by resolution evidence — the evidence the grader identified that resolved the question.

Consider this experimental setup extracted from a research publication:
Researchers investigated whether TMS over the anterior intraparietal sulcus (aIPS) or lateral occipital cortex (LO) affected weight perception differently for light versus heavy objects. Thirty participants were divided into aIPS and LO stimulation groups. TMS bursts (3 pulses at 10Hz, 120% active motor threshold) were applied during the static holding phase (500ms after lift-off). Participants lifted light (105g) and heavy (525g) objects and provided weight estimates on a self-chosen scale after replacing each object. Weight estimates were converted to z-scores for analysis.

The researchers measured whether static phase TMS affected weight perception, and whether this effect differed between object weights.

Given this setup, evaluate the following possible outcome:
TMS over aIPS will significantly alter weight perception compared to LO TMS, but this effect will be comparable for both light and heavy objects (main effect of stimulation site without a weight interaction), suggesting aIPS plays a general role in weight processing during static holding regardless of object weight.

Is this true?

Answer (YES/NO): NO